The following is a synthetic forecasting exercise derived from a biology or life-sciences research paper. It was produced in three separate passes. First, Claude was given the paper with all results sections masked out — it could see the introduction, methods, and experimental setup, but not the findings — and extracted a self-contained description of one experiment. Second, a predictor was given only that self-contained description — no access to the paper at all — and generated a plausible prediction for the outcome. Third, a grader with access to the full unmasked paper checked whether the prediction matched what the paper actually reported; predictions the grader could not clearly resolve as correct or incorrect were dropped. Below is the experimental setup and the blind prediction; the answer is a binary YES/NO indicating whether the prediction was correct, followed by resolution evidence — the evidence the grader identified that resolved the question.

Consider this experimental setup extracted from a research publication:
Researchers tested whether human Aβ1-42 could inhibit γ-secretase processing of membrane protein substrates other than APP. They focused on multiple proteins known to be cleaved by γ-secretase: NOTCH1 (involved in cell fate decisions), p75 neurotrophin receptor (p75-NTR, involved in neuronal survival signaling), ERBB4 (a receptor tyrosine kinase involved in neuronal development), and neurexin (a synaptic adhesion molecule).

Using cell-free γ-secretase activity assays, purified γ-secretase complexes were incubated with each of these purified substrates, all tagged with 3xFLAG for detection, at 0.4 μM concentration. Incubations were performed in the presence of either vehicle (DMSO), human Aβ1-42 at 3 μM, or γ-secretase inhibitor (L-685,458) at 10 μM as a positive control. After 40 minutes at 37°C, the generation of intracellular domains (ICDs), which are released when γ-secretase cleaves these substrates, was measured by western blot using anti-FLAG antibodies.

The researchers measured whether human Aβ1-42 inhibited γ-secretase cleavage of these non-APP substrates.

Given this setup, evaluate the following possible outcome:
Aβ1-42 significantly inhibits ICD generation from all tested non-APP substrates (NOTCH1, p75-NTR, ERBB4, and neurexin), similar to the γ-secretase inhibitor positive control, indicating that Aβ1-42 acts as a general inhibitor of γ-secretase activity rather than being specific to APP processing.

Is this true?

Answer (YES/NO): YES